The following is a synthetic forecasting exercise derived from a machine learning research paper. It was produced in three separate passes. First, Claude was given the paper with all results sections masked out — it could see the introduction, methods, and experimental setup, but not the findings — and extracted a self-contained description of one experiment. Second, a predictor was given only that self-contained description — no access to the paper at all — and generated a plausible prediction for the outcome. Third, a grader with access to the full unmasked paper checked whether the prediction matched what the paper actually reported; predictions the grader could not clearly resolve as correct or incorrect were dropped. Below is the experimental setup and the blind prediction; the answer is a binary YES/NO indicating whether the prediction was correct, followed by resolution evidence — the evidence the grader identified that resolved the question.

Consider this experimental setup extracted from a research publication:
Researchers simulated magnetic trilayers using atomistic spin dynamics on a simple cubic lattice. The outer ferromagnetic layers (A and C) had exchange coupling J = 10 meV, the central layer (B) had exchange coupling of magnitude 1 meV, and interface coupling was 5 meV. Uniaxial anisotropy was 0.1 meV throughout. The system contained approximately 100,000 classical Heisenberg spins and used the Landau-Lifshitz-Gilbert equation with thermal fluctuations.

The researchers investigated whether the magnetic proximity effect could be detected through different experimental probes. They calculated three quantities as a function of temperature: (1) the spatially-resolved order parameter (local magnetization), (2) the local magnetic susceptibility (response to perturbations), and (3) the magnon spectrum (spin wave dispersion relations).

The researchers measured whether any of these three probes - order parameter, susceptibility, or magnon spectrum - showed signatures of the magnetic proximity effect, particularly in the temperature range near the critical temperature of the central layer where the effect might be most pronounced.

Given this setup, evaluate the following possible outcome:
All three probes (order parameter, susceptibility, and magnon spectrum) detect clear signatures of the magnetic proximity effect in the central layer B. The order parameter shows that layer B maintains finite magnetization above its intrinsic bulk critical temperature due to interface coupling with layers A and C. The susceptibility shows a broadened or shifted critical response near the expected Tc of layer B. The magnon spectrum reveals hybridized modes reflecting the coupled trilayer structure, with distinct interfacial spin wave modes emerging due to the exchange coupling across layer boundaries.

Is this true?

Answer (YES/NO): NO